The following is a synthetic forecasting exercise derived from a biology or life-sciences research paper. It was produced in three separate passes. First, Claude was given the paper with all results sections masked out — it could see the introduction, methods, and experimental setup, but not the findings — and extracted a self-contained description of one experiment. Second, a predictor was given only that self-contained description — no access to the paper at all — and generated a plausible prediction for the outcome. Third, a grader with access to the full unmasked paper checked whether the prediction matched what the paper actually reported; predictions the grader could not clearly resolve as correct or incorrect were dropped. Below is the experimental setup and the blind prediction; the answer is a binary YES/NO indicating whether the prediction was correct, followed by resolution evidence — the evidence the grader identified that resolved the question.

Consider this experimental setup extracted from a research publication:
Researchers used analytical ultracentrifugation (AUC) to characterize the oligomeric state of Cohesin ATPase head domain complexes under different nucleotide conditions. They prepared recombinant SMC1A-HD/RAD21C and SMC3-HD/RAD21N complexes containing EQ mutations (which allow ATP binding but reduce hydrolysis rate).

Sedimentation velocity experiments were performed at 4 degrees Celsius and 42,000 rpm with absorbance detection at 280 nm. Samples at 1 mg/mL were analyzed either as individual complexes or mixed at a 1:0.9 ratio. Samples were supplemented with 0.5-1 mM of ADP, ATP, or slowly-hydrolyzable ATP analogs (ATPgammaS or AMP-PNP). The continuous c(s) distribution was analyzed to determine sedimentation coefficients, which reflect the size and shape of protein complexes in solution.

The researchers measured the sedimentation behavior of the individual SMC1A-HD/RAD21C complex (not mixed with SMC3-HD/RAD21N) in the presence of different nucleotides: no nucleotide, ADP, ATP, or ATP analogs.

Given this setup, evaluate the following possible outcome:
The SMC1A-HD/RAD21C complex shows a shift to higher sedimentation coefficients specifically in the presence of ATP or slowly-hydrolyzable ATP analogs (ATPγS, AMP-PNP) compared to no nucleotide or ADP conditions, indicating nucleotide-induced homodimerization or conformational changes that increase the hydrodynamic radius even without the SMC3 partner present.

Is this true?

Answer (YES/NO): NO